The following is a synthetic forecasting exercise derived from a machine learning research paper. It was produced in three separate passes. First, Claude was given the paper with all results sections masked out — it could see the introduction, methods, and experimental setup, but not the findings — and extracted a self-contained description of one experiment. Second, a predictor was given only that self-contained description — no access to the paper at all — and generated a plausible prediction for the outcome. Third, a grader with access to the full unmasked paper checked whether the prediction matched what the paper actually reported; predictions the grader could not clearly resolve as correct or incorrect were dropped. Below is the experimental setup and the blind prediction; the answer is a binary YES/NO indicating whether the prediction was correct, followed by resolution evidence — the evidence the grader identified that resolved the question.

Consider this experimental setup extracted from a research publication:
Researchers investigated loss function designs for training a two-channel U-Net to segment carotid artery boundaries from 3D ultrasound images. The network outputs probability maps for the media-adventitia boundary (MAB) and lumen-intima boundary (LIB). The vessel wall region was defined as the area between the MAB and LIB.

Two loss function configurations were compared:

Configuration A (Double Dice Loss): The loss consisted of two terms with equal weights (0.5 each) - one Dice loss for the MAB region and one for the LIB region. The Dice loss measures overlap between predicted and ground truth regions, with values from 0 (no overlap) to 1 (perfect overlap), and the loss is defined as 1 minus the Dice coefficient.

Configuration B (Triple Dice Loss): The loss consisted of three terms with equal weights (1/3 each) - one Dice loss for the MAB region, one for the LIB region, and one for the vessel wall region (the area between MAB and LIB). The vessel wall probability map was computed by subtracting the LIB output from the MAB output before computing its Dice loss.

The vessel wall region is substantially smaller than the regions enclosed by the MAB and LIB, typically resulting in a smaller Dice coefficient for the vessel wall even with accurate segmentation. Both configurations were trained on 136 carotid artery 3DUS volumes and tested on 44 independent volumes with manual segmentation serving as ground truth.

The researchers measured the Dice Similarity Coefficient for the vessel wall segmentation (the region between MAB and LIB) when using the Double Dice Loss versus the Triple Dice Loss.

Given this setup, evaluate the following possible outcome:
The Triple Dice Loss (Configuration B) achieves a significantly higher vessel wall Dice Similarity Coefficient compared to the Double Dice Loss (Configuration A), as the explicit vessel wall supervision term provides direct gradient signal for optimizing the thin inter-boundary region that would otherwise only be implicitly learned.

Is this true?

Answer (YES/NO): NO